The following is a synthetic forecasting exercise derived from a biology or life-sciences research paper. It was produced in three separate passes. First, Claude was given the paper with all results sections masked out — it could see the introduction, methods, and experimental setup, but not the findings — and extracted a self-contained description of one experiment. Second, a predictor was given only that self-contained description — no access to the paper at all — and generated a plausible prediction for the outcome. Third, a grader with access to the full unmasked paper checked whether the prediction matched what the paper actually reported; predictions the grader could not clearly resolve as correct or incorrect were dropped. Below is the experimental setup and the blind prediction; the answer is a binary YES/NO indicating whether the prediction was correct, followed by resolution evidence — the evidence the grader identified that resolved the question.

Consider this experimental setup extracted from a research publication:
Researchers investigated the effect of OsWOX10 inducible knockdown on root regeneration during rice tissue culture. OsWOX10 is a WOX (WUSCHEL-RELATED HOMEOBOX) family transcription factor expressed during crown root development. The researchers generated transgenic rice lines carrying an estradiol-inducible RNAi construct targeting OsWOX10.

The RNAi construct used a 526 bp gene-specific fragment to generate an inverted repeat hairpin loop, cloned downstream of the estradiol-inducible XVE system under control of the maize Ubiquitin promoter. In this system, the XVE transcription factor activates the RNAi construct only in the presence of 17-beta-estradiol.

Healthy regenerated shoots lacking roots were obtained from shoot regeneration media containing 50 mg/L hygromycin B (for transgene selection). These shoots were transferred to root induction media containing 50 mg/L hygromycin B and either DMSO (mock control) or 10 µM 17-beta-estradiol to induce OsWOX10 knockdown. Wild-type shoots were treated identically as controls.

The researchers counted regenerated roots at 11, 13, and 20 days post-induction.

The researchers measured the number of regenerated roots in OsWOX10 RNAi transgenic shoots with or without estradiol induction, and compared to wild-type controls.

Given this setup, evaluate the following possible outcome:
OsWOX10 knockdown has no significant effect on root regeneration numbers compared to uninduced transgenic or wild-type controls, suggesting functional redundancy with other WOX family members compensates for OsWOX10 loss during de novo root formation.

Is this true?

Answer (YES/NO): NO